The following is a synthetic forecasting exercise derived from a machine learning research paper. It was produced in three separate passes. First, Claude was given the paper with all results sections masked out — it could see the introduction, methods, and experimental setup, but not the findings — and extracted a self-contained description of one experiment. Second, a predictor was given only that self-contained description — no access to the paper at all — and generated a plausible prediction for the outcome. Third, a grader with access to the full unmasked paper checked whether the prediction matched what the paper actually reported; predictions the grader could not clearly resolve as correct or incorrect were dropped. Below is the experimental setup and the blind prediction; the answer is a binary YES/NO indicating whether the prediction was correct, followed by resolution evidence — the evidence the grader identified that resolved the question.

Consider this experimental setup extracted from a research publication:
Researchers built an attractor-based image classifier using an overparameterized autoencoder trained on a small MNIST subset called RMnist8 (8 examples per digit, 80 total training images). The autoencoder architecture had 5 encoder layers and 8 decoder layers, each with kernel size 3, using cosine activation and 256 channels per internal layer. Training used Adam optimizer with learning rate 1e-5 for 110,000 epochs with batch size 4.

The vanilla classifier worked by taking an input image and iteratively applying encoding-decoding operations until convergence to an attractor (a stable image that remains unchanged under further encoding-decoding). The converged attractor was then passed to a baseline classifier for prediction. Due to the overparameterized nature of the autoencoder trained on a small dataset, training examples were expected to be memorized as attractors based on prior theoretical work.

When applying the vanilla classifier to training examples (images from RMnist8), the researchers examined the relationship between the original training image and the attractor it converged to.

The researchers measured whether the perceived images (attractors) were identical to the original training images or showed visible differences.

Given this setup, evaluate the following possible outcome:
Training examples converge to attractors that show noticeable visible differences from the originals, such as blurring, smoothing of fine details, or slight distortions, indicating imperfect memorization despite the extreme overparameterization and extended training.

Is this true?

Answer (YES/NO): NO